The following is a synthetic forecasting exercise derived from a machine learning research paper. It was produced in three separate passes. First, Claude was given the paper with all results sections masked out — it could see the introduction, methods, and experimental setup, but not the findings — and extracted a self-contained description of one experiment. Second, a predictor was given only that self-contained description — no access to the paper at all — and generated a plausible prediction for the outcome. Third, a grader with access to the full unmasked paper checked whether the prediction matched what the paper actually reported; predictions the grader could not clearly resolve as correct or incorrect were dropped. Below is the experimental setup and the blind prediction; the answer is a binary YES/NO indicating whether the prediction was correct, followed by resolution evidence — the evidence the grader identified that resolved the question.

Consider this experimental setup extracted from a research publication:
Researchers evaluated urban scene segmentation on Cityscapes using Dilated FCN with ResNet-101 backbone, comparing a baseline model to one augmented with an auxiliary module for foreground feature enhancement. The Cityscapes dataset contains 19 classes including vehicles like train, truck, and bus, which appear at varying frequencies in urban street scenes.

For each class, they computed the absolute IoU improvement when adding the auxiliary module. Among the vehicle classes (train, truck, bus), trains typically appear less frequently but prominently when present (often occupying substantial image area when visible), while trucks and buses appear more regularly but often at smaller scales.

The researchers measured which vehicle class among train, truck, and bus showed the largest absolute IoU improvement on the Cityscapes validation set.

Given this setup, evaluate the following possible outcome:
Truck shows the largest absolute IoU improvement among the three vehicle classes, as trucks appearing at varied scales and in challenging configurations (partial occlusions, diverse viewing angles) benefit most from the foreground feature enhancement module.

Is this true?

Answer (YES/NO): NO